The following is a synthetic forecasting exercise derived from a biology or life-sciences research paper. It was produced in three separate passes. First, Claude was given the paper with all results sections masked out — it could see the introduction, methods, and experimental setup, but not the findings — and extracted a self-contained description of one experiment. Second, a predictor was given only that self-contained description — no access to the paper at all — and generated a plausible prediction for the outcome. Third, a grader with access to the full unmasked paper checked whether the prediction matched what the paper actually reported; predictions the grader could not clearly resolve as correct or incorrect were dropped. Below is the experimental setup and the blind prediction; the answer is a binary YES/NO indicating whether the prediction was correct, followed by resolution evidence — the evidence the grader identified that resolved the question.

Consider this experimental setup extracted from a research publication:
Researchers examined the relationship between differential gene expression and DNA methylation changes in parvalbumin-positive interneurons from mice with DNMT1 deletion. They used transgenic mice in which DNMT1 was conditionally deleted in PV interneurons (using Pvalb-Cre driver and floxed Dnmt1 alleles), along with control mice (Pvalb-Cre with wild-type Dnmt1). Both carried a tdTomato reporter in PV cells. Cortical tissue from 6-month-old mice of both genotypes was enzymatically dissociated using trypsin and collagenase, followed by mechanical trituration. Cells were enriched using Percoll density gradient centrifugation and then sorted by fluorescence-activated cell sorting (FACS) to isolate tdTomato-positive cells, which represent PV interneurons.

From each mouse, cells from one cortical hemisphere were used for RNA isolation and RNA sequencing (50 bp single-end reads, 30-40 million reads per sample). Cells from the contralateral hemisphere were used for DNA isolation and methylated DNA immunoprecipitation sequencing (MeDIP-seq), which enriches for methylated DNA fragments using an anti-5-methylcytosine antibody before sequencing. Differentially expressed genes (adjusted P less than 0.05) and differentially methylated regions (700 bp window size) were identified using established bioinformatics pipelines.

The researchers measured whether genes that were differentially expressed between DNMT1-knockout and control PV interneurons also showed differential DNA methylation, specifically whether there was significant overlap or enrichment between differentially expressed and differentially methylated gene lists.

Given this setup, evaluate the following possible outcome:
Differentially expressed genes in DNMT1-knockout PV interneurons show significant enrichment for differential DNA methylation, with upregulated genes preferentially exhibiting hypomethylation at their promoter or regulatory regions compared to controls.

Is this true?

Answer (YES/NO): NO